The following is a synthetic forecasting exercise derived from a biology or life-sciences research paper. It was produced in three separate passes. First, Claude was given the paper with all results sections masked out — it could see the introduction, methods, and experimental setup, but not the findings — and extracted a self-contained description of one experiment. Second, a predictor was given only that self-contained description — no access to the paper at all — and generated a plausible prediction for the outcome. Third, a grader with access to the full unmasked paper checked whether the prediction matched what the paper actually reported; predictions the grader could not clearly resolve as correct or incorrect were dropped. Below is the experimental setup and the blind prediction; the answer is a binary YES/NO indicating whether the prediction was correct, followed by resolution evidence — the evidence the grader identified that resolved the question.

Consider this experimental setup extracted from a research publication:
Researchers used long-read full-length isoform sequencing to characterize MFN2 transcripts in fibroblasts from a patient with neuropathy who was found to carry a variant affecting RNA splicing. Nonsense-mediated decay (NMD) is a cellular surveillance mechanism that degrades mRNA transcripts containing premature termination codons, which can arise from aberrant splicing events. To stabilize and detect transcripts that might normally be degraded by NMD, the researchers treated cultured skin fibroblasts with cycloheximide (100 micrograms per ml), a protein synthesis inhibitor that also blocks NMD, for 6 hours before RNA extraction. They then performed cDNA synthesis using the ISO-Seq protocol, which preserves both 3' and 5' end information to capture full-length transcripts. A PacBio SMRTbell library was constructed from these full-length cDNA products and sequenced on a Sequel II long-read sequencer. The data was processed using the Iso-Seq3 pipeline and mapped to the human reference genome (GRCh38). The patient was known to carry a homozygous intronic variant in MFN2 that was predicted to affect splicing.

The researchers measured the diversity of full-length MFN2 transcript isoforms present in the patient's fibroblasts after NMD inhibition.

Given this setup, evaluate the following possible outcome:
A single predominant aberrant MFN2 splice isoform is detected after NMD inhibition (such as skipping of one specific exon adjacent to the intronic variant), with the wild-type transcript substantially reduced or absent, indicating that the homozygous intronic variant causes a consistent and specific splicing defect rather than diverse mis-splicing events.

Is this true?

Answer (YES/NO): NO